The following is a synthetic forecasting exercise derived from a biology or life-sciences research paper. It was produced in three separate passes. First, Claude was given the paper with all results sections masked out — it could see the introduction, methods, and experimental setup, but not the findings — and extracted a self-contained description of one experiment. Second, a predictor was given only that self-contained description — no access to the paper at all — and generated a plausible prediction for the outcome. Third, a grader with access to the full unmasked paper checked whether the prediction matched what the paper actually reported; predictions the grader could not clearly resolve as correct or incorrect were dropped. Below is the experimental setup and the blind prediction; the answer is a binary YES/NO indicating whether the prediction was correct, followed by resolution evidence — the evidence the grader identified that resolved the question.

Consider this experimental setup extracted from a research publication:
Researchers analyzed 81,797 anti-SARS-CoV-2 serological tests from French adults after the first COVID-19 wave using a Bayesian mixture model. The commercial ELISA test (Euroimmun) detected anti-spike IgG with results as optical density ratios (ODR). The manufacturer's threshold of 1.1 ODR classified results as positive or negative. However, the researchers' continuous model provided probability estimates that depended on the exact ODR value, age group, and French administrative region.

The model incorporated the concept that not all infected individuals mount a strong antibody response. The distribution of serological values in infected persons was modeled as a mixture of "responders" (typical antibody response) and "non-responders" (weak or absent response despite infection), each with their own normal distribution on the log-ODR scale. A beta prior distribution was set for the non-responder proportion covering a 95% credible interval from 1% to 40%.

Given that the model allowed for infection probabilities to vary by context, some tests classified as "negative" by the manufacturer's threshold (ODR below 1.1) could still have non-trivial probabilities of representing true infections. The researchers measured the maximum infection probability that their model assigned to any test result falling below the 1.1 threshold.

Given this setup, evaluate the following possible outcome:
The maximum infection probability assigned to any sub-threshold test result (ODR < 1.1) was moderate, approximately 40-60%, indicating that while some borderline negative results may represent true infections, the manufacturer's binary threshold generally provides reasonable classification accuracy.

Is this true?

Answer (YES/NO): NO